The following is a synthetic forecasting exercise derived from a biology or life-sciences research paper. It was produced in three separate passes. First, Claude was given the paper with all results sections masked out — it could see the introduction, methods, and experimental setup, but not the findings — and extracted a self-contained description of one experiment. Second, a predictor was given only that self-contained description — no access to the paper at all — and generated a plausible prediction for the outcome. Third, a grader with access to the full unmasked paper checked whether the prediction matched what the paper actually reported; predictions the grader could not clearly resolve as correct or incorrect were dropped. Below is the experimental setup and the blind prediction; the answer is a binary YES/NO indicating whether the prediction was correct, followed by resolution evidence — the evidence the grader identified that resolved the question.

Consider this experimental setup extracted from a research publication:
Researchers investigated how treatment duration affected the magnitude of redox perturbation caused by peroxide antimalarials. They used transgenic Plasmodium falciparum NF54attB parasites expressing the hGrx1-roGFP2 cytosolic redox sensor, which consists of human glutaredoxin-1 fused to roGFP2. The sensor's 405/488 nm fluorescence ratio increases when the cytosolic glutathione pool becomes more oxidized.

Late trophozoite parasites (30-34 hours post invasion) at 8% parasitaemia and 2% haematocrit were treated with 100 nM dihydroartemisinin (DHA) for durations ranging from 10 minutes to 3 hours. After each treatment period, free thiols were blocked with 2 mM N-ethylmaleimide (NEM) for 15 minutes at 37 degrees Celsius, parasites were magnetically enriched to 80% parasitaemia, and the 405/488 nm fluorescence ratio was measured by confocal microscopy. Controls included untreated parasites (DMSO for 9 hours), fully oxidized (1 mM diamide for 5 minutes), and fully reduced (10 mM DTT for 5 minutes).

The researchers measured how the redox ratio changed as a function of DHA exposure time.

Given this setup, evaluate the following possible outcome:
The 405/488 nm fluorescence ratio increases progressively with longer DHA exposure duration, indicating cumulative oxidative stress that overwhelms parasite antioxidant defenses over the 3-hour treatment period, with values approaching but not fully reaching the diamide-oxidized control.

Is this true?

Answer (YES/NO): NO